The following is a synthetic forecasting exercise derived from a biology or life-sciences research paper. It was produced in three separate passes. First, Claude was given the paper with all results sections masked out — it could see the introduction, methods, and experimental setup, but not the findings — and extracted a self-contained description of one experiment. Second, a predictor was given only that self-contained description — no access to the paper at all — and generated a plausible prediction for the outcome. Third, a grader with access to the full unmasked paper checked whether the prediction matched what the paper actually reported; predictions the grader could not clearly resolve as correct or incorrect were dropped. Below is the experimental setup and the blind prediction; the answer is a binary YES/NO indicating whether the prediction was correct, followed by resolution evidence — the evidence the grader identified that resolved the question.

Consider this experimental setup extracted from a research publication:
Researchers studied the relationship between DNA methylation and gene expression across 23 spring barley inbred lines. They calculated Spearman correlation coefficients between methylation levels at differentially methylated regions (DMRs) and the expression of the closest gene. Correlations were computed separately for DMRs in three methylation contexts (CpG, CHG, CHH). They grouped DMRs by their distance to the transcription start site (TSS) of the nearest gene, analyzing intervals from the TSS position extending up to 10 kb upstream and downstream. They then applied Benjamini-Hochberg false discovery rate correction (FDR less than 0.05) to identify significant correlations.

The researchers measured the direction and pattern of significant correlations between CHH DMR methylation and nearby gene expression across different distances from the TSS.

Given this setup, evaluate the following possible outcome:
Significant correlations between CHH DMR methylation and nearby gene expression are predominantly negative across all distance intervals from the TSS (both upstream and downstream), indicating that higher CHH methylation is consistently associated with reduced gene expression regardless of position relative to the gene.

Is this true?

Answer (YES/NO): NO